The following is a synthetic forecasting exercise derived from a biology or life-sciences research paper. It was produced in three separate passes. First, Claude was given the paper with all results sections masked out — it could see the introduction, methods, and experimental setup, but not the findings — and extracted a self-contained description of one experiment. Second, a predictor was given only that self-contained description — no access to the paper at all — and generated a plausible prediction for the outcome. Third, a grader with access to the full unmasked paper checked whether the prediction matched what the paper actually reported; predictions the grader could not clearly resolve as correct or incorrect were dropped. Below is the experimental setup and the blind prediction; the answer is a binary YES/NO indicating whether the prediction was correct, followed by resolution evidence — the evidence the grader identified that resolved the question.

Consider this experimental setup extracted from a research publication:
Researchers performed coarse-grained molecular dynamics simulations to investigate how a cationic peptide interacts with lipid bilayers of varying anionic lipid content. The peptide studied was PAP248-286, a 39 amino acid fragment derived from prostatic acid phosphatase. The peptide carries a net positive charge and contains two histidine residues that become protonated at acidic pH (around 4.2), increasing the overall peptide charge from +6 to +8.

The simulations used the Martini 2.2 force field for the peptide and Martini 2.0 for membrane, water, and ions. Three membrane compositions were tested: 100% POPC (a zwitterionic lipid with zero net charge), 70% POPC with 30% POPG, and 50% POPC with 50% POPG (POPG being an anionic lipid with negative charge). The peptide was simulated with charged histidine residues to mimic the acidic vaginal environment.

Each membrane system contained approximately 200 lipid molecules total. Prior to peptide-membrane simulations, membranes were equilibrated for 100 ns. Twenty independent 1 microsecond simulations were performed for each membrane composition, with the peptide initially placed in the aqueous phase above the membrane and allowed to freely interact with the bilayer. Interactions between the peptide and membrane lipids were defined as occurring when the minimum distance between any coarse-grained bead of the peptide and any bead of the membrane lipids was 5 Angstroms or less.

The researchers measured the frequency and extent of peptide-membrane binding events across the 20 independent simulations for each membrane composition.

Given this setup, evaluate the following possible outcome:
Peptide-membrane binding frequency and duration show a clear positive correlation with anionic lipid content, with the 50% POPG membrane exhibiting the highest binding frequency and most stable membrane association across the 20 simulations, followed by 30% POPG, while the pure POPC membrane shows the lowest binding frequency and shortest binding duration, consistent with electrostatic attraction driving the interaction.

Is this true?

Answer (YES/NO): YES